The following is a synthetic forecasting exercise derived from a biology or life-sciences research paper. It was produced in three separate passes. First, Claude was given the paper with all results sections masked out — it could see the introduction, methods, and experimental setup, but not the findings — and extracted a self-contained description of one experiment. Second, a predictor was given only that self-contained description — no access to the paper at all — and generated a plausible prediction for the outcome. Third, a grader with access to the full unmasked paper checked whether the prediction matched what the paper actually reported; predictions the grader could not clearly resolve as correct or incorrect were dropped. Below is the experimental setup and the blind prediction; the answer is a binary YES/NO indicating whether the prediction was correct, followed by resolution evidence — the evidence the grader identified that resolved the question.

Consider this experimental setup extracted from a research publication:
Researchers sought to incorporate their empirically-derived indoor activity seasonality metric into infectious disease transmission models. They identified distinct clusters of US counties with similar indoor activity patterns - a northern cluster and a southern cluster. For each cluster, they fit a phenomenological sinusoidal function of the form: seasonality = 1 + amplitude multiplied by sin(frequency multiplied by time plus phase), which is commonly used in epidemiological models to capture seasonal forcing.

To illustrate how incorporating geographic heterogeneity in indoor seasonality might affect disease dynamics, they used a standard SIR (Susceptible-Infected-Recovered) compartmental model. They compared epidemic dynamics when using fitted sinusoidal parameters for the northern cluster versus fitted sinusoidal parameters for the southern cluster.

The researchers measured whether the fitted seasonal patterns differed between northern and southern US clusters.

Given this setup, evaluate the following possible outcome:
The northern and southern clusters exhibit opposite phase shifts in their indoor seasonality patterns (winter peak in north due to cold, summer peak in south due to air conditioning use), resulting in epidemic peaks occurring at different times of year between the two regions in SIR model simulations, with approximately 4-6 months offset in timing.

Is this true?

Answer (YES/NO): NO